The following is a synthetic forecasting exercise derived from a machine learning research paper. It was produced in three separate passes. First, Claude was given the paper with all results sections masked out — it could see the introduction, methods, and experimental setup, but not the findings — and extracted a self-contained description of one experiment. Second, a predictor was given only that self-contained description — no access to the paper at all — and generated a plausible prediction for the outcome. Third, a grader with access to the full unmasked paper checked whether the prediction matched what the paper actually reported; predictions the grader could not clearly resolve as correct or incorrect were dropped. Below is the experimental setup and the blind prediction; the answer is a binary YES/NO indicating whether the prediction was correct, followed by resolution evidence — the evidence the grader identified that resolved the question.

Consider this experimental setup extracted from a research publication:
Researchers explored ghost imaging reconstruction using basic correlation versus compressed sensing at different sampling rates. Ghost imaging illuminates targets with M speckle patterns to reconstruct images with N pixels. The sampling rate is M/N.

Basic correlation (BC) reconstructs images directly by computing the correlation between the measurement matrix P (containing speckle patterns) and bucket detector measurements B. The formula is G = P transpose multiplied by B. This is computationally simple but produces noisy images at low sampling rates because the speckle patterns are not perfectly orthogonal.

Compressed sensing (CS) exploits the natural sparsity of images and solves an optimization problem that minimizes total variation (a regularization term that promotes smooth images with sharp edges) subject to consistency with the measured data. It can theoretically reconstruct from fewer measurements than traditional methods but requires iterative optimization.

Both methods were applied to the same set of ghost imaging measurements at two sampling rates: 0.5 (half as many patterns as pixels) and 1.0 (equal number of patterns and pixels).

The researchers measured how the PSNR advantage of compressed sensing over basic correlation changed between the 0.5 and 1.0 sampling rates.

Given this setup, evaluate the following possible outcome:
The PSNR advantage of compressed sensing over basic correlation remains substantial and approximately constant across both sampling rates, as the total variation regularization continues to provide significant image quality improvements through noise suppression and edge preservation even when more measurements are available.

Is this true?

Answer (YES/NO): NO